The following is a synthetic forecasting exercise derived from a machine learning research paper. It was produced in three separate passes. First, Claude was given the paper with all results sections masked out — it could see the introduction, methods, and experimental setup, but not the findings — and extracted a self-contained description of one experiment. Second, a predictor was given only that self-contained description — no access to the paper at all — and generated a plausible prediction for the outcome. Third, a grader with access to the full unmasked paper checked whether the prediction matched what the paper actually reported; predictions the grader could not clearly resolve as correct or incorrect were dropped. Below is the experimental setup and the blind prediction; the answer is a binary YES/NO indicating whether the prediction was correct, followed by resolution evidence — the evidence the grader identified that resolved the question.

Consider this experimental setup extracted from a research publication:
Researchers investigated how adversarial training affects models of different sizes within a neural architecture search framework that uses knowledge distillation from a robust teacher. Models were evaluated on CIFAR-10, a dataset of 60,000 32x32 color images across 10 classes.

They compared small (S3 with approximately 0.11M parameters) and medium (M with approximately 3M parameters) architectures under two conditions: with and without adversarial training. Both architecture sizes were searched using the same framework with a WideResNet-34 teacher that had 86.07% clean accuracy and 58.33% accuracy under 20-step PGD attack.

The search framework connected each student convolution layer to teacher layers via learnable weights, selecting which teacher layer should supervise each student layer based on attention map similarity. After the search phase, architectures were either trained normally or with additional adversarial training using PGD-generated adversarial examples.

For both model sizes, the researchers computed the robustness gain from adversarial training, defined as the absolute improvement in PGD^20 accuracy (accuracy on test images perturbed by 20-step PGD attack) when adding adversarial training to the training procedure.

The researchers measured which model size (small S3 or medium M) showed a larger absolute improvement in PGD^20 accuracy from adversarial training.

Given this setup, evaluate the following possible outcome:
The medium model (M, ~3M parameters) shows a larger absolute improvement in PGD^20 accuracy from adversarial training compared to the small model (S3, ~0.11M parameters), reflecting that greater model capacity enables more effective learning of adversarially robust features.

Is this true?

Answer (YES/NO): YES